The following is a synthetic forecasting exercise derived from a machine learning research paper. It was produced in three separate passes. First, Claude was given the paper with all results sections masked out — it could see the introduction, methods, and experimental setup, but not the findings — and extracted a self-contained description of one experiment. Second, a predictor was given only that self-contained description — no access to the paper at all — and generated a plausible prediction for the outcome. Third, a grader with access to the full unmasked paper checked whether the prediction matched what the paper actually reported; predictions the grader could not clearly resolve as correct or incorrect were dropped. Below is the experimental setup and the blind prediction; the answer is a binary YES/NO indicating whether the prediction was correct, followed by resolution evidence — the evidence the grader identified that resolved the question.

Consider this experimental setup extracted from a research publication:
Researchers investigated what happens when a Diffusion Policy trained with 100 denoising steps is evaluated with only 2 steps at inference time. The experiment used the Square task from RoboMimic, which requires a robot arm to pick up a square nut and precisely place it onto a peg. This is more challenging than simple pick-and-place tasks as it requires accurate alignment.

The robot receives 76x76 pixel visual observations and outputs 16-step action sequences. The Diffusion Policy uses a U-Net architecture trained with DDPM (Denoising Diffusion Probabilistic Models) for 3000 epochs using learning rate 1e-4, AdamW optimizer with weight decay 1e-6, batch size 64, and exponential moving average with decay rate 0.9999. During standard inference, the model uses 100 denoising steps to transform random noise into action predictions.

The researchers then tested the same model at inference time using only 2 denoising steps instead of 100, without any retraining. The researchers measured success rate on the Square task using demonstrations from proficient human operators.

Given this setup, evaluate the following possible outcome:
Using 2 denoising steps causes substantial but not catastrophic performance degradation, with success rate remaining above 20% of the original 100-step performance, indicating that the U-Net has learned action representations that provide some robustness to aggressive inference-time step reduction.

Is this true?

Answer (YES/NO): YES